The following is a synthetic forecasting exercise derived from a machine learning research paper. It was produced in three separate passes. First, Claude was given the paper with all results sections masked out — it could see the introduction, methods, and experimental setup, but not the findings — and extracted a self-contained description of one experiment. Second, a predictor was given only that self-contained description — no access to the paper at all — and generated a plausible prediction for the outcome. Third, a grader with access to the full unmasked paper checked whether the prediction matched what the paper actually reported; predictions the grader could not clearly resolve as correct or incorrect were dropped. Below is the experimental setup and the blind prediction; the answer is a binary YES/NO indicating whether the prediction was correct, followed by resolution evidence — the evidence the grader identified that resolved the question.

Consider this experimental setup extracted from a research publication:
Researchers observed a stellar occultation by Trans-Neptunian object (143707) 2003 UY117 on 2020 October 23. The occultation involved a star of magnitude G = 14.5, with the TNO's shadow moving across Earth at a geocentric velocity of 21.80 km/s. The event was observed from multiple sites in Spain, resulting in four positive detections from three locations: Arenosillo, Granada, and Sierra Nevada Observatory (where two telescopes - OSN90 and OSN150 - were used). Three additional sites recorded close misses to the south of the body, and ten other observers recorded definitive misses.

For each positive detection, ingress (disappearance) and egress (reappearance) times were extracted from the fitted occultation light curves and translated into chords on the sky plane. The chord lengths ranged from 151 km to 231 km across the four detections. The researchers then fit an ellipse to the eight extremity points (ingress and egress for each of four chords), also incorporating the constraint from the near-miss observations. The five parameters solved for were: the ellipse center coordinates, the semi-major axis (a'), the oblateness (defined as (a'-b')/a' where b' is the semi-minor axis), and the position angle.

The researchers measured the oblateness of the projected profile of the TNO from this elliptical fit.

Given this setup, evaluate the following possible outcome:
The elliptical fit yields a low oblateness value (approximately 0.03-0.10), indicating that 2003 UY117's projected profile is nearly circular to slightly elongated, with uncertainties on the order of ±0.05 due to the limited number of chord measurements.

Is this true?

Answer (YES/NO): NO